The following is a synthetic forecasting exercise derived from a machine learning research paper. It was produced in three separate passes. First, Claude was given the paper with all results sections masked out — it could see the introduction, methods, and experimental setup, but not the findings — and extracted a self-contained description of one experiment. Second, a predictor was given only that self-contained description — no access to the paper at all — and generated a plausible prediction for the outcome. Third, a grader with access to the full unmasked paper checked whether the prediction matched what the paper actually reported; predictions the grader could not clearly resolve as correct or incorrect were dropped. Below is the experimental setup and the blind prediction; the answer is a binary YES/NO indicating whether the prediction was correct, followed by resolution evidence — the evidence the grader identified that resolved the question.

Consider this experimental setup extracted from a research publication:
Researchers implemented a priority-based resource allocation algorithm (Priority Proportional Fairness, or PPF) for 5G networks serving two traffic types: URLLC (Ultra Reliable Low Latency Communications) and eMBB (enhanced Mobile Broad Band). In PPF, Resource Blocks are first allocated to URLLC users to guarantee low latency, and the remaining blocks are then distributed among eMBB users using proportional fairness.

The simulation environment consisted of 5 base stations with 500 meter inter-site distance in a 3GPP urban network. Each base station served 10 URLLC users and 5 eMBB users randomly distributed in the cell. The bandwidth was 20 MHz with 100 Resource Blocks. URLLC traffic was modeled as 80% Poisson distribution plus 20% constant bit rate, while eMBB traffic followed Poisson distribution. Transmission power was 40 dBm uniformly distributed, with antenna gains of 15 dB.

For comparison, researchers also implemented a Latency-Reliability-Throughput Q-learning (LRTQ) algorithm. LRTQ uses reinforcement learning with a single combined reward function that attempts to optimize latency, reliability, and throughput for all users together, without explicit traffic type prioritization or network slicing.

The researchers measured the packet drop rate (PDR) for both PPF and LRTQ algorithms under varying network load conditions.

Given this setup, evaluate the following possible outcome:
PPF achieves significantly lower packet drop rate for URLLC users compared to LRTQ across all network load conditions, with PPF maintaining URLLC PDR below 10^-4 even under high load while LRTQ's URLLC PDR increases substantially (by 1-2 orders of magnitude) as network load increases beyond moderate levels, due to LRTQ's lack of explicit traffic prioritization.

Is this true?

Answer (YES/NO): NO